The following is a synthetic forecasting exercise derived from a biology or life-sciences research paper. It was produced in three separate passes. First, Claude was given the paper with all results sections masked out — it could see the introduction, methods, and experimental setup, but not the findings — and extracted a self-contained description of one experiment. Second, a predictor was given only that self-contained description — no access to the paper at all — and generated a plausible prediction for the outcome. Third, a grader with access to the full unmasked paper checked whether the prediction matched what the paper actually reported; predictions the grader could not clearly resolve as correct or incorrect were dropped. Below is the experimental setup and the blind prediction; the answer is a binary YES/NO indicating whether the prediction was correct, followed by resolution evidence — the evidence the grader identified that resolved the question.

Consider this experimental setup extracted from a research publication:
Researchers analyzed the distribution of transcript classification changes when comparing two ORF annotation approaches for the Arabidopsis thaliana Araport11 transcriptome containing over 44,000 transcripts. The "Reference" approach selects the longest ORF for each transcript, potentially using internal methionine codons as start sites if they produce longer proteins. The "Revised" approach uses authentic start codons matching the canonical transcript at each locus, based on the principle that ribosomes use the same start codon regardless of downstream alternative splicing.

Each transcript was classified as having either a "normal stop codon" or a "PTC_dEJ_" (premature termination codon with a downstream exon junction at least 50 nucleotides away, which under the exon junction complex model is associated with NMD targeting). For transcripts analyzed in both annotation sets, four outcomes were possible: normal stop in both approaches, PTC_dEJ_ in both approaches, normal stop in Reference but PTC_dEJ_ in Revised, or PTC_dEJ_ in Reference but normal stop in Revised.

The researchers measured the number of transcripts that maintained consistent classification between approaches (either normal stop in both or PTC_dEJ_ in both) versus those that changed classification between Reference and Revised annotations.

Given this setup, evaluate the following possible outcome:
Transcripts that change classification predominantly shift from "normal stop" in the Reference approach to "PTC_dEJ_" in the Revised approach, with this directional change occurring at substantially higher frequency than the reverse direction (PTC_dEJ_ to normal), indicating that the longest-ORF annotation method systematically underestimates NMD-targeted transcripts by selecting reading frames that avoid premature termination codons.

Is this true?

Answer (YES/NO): YES